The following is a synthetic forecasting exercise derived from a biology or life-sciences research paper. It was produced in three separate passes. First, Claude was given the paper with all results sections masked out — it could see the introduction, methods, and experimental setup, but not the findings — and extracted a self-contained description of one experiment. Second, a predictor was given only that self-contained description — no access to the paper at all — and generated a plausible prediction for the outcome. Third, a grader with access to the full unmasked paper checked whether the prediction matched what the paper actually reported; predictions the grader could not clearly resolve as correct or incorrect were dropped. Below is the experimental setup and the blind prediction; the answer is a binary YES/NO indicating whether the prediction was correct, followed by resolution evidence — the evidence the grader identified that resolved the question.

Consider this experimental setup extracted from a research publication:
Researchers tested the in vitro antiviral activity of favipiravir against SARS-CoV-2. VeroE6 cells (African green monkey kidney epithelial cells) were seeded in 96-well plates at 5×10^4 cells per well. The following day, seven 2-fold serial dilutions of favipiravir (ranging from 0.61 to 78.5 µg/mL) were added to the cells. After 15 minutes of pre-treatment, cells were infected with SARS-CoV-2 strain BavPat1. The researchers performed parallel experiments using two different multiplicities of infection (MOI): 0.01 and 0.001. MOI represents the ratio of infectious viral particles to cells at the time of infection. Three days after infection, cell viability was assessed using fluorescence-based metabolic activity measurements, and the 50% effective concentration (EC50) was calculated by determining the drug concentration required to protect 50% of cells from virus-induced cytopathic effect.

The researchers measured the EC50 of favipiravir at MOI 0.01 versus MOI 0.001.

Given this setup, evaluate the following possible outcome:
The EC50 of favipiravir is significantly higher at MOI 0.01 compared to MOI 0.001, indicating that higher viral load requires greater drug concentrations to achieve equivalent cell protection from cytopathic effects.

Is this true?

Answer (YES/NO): YES